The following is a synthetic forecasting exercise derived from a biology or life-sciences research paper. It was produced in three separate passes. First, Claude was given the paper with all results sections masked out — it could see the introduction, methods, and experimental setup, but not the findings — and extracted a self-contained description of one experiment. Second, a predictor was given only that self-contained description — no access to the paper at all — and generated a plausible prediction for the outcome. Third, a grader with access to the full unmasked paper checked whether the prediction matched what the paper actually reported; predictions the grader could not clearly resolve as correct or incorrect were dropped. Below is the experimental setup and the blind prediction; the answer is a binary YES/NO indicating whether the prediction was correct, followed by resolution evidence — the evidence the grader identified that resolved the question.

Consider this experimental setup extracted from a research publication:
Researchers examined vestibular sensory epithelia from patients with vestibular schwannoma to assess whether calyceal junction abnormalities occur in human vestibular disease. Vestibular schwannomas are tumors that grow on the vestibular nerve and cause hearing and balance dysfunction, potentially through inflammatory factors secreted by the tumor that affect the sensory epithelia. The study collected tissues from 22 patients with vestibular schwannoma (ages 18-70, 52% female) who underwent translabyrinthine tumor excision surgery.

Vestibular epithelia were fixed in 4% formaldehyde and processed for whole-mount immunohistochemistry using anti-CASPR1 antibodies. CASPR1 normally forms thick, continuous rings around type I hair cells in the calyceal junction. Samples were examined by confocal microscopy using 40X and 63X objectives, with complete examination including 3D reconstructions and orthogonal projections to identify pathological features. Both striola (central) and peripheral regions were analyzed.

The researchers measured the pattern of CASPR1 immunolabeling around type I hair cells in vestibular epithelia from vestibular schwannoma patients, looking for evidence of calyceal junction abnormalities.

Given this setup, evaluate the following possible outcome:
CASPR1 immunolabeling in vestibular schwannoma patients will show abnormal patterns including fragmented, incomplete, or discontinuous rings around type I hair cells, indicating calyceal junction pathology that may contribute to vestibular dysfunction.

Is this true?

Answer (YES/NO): YES